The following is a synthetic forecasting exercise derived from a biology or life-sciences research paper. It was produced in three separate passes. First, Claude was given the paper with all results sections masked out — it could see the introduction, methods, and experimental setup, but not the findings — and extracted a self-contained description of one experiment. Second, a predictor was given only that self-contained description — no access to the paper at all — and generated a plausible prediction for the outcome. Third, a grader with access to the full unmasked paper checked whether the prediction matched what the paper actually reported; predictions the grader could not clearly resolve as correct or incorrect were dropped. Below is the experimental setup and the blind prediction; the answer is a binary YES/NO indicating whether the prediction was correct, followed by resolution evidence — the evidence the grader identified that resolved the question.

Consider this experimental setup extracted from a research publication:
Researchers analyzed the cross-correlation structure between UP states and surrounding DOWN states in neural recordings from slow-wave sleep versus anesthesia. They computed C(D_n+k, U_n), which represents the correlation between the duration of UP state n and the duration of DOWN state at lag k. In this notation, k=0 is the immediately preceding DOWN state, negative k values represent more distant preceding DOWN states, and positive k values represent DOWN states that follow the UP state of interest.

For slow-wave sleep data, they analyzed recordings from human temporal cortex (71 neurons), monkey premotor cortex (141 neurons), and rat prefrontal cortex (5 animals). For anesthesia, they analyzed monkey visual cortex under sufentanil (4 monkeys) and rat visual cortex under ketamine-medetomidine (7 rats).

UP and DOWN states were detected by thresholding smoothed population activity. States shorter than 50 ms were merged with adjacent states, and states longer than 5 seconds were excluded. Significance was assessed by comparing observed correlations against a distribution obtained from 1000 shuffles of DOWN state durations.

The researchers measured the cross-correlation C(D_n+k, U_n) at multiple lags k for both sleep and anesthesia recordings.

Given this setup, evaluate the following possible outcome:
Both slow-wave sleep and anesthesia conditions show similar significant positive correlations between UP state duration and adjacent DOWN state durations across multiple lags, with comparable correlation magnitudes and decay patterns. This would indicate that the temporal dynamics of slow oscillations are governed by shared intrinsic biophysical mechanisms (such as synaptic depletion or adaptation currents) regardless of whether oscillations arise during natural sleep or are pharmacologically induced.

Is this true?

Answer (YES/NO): NO